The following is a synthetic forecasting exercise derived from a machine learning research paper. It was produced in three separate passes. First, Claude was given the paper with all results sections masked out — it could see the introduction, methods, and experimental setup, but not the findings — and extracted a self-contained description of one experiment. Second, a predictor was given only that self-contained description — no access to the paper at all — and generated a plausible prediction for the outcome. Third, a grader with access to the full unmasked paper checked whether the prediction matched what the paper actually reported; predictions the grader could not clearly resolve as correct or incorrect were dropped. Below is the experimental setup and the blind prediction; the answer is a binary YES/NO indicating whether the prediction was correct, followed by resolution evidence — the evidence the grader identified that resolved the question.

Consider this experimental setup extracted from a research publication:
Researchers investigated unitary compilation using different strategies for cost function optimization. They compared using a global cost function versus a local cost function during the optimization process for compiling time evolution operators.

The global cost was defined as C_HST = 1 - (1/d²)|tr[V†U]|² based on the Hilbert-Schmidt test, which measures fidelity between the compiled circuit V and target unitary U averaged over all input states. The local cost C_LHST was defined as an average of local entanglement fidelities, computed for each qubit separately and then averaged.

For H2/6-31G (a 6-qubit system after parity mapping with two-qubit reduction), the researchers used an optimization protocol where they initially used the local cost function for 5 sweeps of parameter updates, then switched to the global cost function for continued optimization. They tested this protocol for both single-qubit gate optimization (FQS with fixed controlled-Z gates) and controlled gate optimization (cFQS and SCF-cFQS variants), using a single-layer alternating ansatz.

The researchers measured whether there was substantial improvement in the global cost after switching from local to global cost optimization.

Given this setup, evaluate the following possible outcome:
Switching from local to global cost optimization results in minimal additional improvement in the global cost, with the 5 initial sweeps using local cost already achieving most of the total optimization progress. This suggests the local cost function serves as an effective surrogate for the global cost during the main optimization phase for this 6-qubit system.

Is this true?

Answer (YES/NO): YES